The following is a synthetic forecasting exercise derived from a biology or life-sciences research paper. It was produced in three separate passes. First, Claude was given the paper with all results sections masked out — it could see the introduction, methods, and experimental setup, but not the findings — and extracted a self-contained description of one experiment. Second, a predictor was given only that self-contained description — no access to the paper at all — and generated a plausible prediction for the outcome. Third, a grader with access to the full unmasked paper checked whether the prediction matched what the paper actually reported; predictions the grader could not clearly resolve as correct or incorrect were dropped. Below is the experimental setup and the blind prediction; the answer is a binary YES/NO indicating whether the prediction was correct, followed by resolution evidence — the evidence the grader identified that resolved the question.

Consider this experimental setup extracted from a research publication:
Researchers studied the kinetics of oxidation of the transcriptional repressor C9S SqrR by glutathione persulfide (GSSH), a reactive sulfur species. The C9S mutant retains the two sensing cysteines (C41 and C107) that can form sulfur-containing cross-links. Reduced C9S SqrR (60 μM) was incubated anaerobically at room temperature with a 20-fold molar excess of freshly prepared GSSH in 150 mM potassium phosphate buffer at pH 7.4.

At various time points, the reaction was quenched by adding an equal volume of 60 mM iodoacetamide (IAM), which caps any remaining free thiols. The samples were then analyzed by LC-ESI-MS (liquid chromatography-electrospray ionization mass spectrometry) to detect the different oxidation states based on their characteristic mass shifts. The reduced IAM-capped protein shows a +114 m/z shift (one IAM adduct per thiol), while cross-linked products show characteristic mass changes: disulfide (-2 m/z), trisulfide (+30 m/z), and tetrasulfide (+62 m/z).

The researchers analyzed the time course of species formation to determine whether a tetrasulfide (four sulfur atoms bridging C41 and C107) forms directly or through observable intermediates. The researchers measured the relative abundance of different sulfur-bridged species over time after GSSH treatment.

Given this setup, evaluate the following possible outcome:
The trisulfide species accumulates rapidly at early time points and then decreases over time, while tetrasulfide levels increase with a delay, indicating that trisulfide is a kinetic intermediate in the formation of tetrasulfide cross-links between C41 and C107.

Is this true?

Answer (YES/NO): NO